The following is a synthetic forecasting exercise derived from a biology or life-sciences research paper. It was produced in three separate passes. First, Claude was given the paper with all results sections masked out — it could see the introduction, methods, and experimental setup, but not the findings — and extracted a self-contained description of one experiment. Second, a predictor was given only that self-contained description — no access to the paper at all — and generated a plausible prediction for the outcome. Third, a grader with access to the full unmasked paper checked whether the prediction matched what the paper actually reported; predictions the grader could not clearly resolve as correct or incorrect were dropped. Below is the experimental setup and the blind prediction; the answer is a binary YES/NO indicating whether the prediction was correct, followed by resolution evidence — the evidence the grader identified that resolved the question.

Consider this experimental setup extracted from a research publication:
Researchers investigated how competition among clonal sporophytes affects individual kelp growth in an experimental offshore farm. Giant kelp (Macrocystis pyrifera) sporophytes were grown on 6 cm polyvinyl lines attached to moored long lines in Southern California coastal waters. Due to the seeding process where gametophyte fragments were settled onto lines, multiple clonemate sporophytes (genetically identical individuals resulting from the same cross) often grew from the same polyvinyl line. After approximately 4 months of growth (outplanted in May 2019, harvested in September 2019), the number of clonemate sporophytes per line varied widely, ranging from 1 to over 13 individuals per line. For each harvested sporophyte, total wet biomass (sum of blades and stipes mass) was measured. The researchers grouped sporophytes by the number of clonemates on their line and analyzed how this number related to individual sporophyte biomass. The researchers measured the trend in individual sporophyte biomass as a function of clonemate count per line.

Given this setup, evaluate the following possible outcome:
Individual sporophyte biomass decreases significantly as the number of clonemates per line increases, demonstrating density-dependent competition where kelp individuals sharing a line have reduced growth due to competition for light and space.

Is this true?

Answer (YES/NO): NO